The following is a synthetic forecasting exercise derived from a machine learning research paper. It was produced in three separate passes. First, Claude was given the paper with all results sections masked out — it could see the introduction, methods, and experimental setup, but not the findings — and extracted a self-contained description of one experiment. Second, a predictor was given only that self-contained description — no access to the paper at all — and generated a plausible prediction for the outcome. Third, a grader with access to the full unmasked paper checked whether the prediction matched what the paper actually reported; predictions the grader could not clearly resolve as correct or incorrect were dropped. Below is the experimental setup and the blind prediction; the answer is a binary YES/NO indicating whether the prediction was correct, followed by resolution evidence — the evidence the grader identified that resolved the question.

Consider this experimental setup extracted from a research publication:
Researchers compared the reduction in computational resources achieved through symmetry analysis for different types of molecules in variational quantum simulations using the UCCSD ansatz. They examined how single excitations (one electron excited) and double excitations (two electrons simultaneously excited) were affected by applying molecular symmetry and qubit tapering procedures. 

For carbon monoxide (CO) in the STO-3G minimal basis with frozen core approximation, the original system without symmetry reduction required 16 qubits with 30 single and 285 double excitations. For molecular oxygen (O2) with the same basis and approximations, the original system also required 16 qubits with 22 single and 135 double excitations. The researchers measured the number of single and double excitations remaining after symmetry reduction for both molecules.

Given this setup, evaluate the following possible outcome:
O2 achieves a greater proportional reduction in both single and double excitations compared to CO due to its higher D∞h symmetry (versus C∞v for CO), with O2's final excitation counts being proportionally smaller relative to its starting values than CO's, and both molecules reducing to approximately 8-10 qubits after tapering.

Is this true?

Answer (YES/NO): NO